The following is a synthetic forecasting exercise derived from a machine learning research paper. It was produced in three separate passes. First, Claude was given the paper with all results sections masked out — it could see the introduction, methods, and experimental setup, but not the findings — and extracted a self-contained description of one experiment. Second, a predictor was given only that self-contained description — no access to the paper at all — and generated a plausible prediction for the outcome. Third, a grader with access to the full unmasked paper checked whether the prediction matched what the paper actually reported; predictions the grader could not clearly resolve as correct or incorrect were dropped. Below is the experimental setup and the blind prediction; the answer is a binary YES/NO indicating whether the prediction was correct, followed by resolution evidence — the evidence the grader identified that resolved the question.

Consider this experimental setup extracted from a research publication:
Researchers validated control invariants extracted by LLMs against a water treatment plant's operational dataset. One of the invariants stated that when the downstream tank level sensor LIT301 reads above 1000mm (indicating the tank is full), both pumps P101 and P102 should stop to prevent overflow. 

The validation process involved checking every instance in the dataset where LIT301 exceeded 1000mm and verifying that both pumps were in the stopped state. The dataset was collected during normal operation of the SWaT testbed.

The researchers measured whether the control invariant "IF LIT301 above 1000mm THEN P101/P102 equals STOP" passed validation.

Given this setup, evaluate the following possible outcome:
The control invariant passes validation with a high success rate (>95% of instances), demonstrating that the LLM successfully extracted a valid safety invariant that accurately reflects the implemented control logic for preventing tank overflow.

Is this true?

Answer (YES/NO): NO